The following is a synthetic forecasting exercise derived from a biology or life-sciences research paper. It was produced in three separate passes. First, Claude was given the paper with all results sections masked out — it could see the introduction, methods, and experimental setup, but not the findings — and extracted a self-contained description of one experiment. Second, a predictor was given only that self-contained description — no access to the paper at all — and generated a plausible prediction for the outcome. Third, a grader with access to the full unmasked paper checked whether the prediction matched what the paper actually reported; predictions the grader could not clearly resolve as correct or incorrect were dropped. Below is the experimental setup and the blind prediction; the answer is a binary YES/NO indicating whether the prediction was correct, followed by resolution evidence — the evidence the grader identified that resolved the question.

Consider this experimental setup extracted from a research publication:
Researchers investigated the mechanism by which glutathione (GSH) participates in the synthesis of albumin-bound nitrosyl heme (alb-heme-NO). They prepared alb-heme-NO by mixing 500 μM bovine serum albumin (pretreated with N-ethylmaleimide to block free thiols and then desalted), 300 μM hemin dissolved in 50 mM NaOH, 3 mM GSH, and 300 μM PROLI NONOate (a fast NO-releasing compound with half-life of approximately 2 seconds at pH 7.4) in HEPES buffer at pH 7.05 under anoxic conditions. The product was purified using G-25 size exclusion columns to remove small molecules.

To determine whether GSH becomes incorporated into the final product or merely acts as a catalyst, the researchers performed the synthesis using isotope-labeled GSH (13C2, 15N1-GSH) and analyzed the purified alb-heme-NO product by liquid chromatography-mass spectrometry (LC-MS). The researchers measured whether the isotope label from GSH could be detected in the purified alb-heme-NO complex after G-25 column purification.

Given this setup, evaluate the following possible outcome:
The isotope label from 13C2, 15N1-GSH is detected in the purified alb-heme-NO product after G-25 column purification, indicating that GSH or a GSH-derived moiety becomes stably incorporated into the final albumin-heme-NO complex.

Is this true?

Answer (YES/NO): YES